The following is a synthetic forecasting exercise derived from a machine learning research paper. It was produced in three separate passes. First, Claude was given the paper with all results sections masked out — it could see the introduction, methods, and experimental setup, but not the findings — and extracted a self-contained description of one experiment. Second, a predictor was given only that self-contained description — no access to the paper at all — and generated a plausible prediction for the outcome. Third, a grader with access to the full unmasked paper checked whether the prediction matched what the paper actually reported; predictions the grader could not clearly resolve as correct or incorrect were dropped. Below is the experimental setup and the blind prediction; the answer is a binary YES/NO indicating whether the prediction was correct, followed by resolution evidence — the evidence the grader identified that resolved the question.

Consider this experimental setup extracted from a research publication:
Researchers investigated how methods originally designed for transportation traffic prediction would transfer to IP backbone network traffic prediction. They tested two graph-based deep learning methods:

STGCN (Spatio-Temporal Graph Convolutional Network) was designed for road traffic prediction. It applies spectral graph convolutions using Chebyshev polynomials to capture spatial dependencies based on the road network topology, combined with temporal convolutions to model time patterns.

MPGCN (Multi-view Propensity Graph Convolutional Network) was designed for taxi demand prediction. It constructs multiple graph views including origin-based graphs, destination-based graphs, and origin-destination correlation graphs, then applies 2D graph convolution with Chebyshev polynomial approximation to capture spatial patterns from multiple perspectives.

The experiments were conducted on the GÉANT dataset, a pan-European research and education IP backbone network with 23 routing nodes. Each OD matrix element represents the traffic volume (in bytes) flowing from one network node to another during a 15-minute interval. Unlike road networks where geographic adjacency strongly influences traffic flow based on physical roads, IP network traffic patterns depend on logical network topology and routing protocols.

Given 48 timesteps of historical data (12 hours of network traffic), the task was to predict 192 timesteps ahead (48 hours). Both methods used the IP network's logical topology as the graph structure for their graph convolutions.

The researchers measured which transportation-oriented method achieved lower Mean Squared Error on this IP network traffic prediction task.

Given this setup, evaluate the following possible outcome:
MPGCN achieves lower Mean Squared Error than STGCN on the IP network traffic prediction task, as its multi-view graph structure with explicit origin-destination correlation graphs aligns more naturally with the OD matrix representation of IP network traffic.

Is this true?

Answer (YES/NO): YES